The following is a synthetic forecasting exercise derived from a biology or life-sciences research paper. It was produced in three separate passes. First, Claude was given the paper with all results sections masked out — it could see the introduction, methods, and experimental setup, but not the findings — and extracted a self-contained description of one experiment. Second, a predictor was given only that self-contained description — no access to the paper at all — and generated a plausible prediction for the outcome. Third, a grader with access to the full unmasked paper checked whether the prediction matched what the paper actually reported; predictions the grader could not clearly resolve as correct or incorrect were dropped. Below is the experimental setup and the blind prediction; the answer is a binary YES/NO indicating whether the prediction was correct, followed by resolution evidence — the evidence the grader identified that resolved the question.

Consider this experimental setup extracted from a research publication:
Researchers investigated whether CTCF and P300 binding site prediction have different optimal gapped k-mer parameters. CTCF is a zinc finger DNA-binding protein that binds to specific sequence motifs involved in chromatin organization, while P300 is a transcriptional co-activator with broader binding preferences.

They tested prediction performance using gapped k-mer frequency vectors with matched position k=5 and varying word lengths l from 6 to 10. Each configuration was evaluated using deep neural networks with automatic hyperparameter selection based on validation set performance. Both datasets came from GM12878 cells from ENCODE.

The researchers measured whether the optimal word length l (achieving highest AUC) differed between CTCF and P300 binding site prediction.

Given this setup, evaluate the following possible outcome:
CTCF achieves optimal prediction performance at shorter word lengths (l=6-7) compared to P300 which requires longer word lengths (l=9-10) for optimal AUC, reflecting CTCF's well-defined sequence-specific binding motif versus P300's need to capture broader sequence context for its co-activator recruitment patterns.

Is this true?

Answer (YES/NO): NO